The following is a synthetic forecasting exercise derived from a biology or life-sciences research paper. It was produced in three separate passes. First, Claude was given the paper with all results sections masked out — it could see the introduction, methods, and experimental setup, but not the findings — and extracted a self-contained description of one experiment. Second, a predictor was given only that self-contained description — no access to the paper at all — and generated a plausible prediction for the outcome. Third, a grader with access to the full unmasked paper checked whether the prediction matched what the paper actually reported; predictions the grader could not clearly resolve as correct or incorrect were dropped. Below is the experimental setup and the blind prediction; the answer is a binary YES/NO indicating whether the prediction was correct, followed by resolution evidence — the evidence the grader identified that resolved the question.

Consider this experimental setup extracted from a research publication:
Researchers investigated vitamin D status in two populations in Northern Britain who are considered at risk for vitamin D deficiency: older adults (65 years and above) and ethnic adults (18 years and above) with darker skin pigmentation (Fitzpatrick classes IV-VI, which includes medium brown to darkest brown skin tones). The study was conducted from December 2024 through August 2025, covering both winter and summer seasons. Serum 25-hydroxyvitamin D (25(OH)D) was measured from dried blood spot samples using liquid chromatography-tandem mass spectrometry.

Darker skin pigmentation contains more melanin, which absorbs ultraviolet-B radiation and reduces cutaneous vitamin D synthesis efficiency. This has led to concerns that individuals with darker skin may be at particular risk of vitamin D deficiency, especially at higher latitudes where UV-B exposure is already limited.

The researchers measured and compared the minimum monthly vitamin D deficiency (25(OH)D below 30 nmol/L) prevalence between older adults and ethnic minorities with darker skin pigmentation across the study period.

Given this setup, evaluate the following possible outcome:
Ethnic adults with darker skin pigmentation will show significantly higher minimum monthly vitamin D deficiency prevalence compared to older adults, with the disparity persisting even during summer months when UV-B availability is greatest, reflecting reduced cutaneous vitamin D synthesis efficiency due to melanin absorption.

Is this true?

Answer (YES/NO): YES